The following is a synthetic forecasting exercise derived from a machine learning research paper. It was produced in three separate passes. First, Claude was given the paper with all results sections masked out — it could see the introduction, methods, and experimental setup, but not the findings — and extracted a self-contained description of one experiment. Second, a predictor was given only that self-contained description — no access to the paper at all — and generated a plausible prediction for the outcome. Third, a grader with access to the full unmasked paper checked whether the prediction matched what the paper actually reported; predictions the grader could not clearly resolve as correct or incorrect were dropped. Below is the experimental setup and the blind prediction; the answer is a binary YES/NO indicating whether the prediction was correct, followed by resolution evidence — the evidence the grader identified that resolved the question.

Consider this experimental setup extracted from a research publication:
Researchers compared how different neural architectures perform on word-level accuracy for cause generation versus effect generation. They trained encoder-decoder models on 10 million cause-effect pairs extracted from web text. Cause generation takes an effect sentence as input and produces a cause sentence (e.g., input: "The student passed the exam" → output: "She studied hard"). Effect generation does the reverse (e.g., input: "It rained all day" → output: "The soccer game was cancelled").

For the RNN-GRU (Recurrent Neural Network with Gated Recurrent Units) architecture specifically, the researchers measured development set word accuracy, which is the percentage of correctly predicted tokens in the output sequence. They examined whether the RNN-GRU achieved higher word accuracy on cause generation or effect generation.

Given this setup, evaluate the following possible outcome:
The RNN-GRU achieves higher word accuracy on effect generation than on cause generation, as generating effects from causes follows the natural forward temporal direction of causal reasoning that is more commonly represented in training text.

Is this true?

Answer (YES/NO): YES